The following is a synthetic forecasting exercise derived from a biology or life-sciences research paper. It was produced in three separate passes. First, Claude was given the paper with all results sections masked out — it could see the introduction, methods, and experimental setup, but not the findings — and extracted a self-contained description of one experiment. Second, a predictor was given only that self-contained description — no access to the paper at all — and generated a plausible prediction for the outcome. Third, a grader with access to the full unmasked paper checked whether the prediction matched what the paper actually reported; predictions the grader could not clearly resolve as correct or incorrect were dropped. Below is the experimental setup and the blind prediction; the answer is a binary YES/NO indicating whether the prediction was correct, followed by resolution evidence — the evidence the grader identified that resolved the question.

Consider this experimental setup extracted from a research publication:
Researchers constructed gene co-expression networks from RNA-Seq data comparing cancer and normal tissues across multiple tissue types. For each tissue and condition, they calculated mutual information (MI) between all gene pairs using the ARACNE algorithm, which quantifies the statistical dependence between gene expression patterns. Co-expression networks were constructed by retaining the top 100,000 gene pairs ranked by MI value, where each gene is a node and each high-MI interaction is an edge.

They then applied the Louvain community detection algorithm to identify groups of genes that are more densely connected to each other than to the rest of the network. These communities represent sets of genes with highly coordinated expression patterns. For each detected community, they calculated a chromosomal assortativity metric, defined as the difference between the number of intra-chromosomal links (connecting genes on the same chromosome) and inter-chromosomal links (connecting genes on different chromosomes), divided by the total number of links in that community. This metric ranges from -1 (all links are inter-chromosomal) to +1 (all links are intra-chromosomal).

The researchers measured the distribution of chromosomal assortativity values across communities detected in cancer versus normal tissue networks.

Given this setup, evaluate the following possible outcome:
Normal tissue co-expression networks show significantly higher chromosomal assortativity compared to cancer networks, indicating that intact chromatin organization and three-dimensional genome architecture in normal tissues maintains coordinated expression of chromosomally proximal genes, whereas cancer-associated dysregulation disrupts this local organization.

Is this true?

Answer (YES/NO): NO